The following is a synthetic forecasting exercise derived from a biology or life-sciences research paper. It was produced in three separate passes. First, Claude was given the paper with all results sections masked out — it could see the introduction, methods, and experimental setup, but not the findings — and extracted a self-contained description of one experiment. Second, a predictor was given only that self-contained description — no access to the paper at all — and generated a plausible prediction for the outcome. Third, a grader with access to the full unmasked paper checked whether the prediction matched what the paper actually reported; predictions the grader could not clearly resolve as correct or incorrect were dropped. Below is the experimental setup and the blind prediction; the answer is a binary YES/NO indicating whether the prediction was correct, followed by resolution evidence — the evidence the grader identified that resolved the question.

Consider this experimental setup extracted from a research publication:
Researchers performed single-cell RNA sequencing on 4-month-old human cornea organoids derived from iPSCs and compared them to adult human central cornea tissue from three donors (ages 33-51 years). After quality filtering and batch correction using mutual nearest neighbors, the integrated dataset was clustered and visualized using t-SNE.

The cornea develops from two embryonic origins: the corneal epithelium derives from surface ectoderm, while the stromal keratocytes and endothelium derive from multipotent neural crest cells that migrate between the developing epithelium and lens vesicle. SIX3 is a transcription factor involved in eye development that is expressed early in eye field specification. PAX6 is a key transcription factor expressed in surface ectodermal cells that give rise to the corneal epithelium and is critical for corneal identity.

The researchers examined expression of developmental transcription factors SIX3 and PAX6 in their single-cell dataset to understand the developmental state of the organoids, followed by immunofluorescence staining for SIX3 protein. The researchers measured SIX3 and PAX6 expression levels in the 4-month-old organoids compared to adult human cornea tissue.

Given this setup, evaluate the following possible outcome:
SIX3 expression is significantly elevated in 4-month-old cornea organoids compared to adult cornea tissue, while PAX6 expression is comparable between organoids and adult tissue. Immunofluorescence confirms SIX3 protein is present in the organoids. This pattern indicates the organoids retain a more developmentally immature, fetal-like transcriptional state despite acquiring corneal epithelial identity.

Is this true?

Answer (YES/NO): YES